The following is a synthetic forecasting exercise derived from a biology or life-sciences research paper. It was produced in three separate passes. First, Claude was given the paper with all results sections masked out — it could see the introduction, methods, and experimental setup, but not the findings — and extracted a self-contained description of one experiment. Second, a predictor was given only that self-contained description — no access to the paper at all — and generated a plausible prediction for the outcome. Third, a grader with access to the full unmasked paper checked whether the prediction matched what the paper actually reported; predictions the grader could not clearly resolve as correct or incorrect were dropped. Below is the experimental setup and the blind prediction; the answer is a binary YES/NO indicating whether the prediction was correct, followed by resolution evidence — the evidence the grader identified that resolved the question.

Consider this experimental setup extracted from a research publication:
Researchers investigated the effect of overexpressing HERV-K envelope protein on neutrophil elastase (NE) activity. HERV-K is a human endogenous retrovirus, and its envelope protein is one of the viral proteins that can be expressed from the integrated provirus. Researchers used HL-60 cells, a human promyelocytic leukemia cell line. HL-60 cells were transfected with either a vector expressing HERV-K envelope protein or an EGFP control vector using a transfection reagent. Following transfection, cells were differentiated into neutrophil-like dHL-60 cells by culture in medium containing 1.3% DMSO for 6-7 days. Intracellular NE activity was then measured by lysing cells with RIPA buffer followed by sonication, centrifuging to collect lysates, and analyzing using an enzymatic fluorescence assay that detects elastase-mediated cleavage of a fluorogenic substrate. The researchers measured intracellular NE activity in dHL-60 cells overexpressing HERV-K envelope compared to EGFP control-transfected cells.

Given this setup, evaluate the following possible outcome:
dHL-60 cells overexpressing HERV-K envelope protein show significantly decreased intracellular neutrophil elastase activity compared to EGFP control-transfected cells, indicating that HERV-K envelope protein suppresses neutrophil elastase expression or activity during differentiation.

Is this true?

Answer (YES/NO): NO